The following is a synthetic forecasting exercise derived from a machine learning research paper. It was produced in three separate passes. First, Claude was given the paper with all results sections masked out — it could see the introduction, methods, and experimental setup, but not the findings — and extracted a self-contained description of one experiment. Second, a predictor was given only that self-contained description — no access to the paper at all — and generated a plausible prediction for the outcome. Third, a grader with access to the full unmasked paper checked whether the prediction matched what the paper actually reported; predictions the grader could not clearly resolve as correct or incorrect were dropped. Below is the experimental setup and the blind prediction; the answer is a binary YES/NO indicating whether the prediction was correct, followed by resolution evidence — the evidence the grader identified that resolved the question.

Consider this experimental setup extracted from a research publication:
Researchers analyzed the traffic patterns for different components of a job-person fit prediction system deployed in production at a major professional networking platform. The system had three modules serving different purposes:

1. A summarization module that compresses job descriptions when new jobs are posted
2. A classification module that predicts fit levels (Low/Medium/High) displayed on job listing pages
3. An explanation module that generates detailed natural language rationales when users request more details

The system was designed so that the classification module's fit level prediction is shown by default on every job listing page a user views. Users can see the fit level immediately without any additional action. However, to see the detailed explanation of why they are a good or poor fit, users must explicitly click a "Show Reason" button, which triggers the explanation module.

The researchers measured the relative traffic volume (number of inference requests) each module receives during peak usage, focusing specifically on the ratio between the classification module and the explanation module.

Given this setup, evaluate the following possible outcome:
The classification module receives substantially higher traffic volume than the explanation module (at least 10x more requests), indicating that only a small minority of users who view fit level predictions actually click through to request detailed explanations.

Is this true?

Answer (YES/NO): YES